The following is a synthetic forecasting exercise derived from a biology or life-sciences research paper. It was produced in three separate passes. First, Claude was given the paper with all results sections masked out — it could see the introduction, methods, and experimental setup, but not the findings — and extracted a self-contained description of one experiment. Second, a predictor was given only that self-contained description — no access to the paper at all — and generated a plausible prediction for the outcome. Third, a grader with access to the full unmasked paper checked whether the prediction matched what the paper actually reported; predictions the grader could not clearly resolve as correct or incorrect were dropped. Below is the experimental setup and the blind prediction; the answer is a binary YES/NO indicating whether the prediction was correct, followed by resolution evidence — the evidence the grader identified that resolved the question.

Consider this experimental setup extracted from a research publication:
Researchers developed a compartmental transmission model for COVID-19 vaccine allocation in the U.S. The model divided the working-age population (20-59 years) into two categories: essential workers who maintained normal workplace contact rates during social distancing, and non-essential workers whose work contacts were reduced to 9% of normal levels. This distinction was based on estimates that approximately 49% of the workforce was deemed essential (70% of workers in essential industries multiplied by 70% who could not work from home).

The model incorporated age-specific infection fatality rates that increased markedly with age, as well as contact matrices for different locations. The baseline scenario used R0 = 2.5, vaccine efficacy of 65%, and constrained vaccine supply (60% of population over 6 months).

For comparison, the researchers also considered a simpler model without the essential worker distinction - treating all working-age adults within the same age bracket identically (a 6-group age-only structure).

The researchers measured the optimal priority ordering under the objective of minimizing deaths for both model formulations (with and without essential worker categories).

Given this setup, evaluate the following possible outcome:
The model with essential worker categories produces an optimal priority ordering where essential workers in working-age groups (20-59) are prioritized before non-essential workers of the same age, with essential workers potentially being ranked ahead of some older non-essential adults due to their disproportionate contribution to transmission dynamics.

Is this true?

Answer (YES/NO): YES